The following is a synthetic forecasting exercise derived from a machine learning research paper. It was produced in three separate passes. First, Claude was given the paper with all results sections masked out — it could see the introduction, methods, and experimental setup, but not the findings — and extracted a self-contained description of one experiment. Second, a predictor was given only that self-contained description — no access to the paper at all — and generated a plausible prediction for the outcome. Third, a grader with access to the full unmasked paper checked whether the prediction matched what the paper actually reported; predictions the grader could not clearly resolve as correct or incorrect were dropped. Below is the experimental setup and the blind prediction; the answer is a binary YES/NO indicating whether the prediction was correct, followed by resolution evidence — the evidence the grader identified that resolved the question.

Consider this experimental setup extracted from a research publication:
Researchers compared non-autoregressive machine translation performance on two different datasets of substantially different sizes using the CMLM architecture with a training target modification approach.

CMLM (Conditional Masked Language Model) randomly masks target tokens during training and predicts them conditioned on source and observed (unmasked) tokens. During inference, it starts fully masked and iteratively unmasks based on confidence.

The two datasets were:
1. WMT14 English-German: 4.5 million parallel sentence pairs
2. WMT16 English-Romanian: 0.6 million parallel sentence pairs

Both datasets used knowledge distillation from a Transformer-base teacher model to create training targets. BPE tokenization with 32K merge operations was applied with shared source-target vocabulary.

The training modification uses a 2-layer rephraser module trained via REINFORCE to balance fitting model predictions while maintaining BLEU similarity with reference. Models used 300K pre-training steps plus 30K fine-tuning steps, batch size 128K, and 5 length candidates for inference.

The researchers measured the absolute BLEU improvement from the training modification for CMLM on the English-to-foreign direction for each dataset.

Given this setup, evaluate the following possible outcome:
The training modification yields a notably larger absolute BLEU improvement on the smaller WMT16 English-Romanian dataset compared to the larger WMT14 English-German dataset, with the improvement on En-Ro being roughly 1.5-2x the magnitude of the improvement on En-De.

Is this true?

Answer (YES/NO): NO